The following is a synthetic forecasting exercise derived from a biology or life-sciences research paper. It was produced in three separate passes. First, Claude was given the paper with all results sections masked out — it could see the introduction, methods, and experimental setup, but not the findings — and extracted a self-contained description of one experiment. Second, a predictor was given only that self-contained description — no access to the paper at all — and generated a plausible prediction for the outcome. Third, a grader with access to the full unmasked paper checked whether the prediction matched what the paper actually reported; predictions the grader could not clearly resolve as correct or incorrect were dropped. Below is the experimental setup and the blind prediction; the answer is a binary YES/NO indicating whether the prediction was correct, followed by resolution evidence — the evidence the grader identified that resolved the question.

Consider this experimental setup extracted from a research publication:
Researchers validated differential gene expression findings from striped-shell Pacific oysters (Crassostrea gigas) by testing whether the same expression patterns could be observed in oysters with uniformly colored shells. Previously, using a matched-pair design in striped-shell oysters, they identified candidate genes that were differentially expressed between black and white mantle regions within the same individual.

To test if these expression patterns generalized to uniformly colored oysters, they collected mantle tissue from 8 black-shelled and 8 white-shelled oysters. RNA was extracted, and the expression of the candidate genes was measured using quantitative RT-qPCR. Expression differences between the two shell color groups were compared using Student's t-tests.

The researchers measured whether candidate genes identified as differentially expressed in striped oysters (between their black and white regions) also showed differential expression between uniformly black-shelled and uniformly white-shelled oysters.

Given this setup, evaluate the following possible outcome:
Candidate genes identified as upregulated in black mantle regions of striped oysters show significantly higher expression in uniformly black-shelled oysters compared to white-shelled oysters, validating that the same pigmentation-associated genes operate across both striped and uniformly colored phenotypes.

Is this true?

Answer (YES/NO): YES